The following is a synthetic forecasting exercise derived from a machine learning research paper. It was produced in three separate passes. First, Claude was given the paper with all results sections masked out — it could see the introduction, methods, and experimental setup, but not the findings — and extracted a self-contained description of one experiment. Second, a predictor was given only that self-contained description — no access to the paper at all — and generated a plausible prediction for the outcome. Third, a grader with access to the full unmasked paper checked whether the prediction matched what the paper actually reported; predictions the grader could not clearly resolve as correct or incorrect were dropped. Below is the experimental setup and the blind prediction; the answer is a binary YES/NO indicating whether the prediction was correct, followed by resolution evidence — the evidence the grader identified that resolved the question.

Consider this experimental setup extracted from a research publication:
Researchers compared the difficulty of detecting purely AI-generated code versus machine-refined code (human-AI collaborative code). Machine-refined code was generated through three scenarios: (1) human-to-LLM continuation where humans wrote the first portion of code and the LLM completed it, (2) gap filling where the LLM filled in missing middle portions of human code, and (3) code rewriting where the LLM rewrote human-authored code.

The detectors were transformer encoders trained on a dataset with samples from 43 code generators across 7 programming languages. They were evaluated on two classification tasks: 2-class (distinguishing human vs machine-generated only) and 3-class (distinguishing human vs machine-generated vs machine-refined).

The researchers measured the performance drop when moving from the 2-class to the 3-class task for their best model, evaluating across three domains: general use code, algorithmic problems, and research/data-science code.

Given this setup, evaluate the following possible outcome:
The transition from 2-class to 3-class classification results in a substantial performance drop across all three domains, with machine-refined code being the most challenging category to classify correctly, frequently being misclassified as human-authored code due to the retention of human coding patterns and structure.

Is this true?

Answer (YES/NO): NO